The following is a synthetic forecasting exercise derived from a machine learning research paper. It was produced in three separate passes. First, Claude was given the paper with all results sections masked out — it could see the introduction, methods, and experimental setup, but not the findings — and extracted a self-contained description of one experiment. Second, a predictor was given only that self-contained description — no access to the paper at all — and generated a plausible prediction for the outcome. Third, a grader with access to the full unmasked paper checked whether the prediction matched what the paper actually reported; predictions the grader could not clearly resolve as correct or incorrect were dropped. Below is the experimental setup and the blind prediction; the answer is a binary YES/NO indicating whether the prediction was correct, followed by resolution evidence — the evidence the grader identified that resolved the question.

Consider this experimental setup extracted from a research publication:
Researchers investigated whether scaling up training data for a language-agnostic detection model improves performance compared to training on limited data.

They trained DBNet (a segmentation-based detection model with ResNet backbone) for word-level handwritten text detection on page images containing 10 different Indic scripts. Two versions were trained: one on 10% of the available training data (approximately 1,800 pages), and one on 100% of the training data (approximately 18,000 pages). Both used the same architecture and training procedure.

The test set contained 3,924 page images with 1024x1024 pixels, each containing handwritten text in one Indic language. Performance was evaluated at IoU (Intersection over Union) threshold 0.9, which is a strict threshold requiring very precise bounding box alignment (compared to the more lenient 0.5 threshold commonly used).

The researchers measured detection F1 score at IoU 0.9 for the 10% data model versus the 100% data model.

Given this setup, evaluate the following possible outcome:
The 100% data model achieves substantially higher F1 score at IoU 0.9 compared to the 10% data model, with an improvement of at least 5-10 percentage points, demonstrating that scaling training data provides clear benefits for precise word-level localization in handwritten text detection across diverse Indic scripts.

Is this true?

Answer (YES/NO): NO